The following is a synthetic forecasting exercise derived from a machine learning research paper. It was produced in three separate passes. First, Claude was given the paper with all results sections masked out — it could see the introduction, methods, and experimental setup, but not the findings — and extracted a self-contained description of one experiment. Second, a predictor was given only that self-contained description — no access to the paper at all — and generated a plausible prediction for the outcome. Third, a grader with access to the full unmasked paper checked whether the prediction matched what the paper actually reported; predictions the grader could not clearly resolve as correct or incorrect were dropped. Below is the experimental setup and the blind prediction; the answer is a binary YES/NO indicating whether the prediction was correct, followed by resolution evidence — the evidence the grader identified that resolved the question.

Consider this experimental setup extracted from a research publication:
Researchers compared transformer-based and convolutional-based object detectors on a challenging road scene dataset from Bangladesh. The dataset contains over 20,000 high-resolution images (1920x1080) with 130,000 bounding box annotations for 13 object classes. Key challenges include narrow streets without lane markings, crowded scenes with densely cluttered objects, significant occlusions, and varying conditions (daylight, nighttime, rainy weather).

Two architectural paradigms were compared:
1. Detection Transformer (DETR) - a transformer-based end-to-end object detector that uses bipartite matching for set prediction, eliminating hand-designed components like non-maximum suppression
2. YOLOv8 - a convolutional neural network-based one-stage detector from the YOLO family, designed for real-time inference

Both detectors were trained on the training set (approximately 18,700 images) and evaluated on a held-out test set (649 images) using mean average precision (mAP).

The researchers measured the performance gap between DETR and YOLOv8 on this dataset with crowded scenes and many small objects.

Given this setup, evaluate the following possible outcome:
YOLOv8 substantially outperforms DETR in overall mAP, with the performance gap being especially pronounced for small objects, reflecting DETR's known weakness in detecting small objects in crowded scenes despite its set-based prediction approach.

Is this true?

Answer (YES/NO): NO